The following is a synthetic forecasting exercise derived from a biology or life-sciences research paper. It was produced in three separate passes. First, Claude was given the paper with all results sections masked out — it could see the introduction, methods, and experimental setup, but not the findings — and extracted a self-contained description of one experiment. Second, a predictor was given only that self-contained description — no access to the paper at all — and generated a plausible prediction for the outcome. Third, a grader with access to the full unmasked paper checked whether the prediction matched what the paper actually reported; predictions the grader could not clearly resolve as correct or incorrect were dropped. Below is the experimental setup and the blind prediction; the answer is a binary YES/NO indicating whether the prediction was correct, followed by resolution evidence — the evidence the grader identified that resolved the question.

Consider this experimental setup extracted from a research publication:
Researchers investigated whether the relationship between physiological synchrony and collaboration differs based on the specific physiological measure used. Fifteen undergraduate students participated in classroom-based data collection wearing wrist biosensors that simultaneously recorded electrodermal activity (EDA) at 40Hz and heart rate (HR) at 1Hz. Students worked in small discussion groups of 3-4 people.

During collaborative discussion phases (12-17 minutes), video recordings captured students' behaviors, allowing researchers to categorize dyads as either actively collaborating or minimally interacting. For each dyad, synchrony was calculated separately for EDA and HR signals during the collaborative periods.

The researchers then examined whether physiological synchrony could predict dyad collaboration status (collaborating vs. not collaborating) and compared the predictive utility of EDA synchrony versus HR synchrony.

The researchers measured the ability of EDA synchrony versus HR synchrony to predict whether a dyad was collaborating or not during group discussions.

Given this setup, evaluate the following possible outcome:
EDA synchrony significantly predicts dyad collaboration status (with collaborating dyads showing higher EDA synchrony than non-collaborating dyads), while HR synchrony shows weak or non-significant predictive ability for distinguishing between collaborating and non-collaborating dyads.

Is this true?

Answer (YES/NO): YES